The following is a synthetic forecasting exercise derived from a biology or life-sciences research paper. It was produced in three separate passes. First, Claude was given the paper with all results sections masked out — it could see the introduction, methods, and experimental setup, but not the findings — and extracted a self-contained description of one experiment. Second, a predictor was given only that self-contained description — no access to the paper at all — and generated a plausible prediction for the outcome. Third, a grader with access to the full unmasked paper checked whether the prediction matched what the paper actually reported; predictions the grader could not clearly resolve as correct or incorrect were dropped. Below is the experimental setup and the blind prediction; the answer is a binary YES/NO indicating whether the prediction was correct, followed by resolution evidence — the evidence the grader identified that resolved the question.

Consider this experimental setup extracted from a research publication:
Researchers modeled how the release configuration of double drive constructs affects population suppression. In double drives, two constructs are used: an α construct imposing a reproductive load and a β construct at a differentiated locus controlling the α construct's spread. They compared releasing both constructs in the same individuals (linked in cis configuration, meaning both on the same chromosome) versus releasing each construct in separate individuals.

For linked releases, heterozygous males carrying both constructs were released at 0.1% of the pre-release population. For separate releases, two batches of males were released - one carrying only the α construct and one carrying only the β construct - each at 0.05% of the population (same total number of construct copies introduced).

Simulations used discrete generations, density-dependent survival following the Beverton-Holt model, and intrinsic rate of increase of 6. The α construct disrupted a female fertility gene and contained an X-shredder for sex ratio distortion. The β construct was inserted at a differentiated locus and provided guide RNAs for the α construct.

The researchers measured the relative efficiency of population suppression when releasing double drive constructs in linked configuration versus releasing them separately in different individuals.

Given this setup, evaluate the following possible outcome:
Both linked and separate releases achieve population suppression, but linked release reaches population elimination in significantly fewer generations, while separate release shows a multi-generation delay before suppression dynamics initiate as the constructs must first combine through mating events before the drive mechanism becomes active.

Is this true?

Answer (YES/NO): NO